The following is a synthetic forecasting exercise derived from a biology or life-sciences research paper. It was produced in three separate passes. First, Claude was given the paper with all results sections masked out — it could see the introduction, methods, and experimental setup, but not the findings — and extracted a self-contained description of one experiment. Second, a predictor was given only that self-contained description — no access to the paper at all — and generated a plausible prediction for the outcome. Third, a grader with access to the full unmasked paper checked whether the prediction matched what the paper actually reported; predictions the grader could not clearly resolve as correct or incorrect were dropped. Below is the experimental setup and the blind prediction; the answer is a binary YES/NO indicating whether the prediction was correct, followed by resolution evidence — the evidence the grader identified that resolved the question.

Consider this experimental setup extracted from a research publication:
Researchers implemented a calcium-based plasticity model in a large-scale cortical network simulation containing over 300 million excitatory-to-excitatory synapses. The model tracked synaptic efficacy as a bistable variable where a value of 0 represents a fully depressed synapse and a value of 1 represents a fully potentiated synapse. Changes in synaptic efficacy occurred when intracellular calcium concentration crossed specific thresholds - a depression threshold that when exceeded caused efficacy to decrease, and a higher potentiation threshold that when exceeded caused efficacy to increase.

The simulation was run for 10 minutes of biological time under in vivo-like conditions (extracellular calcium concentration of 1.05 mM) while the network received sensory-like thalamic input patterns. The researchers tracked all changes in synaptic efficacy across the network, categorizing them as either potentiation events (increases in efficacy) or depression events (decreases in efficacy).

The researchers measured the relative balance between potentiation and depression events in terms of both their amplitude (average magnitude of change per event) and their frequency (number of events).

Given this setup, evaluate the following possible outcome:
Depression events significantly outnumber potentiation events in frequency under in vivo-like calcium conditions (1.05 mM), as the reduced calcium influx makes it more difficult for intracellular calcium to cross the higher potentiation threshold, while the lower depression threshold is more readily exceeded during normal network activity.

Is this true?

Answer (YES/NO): YES